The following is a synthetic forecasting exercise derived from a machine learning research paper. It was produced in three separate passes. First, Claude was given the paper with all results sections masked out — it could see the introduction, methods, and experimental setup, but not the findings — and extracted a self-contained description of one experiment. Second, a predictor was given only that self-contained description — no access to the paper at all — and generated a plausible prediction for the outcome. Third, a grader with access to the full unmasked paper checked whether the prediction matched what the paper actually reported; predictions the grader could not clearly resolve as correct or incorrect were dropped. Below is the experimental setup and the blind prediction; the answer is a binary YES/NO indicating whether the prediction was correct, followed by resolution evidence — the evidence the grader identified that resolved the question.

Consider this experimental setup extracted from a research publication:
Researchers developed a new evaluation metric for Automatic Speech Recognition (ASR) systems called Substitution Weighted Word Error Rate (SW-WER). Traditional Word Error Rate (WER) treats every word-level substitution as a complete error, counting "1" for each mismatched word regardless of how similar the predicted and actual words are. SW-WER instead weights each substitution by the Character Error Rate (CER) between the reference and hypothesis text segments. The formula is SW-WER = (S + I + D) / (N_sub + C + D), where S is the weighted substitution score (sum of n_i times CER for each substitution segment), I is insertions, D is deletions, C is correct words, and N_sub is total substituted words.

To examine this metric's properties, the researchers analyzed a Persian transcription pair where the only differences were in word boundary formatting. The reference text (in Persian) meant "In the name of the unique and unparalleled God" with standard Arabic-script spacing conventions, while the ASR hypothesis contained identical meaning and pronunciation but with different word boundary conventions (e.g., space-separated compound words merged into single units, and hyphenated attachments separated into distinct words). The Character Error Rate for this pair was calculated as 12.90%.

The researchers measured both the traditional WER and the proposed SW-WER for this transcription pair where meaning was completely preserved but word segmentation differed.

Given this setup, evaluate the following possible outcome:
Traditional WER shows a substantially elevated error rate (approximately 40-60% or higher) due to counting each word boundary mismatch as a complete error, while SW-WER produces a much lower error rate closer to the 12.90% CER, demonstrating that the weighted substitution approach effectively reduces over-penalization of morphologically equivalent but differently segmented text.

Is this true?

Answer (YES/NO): NO